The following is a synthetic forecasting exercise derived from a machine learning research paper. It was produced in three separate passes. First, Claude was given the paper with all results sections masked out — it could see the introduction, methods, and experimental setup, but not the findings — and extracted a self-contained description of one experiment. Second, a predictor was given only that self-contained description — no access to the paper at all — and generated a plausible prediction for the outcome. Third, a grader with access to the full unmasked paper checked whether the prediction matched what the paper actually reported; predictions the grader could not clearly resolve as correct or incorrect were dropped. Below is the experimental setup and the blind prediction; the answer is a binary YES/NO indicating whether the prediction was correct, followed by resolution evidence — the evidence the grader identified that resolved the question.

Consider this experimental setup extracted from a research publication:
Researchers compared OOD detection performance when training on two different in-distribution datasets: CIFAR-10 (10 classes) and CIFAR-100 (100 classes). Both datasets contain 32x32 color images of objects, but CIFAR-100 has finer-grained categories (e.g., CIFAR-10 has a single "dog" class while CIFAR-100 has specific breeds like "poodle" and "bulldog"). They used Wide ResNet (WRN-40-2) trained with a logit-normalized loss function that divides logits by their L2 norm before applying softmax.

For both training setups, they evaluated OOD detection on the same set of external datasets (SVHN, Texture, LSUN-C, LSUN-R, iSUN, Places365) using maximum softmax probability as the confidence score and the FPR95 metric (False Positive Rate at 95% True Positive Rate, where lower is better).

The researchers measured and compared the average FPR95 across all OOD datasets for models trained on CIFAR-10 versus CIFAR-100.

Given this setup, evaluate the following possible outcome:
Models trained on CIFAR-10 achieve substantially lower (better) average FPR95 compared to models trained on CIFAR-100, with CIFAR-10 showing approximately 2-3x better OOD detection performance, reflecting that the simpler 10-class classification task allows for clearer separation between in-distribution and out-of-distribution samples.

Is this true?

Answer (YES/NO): NO